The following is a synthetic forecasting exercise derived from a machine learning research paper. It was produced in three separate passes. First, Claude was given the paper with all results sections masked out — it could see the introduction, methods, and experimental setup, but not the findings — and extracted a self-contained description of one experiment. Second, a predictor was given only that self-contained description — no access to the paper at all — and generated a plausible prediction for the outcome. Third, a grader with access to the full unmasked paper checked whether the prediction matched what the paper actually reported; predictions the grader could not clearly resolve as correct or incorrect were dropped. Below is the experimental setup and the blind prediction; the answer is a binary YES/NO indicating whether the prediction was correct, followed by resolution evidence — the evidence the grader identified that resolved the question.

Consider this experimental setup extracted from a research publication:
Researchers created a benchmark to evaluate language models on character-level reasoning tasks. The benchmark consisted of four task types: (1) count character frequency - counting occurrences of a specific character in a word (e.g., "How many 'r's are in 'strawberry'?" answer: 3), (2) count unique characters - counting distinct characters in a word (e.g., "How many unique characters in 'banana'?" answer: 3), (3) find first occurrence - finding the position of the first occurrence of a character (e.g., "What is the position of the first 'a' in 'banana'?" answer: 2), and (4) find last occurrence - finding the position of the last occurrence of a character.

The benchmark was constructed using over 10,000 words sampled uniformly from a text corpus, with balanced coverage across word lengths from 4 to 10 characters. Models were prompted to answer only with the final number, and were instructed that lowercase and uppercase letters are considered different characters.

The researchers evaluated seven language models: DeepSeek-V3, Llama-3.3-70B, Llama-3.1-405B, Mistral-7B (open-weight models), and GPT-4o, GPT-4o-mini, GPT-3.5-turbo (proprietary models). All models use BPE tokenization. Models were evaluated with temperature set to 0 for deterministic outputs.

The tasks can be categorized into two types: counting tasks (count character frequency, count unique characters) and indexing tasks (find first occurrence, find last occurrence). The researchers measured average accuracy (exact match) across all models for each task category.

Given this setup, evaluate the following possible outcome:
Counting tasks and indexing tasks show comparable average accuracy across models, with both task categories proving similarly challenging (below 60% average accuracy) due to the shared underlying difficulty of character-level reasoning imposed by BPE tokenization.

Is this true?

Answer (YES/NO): NO